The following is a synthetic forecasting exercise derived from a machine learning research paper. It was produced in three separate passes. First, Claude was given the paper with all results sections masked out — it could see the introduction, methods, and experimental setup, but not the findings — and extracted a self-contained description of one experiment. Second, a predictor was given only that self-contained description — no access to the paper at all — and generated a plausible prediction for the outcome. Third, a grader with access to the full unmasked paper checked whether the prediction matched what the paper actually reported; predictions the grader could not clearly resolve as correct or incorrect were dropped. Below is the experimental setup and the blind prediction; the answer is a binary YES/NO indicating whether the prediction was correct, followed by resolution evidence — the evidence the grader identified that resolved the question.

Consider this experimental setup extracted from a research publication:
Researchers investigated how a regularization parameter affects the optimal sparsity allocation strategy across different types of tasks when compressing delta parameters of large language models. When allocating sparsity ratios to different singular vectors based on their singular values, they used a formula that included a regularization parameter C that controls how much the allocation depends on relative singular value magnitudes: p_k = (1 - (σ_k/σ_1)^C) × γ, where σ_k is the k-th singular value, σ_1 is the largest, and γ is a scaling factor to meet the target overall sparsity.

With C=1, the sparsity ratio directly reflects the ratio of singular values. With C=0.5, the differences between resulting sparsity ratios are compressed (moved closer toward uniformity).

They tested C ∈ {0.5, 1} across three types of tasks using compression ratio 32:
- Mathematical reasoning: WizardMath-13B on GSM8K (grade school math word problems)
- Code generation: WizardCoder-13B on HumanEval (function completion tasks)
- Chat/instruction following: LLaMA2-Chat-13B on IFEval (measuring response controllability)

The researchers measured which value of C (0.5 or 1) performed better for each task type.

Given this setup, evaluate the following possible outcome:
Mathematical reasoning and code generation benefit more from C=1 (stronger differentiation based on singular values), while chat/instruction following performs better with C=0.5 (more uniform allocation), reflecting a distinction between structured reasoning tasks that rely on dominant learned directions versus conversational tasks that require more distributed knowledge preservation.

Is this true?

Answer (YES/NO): YES